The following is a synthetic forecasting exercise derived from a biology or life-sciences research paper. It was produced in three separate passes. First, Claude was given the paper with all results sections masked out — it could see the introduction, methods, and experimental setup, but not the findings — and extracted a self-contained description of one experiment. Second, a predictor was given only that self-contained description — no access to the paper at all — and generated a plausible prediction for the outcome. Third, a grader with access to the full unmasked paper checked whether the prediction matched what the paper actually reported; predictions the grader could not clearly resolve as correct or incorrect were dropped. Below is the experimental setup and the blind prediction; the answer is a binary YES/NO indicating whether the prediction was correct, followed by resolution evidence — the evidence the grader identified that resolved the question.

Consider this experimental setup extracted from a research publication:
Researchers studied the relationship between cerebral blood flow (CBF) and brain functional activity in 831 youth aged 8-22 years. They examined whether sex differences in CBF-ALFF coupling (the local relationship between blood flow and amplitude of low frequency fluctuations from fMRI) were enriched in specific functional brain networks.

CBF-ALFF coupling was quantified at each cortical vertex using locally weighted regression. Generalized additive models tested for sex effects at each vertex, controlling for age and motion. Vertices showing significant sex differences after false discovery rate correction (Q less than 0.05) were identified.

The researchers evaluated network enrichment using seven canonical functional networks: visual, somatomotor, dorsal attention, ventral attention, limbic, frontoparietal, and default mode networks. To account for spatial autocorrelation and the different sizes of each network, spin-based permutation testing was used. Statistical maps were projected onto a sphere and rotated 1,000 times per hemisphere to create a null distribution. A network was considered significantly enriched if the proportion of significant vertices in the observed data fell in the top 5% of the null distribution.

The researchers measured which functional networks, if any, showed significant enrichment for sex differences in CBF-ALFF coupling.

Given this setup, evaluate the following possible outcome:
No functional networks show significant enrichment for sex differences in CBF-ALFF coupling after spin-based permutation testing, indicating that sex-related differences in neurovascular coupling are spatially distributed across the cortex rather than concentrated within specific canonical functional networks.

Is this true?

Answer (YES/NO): NO